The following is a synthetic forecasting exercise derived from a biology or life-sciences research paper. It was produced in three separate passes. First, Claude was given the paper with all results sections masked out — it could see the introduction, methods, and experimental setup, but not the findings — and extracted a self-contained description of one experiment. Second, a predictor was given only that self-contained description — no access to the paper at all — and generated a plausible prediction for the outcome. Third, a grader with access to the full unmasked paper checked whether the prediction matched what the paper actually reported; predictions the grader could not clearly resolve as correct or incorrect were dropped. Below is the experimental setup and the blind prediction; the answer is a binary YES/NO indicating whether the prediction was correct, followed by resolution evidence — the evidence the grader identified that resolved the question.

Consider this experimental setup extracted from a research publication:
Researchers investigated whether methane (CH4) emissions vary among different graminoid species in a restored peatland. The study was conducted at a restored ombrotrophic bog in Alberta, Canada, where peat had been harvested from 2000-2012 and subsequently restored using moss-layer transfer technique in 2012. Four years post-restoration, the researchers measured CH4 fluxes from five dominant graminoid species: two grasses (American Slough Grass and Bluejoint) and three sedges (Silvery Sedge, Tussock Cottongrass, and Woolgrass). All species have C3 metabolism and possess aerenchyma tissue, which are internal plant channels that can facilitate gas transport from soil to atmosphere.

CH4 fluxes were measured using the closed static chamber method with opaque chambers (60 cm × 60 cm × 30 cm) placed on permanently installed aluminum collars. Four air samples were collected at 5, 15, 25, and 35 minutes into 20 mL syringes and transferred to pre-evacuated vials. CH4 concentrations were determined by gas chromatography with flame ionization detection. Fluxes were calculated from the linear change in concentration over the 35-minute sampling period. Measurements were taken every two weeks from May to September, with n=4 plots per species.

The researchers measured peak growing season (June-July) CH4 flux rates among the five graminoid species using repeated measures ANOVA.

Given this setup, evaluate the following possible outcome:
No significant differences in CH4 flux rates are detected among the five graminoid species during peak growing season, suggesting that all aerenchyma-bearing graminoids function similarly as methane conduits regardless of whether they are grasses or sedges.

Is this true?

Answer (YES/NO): NO